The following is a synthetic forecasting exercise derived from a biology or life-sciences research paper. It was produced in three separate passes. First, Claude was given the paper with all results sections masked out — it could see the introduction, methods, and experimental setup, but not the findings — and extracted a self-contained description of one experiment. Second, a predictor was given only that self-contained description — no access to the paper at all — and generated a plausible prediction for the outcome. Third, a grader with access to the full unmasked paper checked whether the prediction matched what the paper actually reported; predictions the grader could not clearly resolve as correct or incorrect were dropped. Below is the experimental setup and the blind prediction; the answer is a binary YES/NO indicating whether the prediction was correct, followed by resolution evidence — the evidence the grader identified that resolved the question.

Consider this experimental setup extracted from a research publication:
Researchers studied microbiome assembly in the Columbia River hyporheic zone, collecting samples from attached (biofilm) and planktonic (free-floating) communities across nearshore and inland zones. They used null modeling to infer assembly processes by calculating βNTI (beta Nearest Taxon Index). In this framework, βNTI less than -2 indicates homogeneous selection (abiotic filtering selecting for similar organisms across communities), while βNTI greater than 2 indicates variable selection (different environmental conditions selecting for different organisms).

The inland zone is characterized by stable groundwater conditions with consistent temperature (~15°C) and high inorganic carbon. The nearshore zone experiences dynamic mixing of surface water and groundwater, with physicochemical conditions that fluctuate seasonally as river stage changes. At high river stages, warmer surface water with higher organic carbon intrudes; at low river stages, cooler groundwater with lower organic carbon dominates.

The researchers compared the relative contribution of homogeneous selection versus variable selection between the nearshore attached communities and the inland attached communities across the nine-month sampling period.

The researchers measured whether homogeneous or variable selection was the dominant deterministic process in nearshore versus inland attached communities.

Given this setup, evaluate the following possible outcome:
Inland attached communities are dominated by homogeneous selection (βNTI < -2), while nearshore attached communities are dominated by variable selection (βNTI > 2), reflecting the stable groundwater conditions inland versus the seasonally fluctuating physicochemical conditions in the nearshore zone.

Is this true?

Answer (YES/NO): NO